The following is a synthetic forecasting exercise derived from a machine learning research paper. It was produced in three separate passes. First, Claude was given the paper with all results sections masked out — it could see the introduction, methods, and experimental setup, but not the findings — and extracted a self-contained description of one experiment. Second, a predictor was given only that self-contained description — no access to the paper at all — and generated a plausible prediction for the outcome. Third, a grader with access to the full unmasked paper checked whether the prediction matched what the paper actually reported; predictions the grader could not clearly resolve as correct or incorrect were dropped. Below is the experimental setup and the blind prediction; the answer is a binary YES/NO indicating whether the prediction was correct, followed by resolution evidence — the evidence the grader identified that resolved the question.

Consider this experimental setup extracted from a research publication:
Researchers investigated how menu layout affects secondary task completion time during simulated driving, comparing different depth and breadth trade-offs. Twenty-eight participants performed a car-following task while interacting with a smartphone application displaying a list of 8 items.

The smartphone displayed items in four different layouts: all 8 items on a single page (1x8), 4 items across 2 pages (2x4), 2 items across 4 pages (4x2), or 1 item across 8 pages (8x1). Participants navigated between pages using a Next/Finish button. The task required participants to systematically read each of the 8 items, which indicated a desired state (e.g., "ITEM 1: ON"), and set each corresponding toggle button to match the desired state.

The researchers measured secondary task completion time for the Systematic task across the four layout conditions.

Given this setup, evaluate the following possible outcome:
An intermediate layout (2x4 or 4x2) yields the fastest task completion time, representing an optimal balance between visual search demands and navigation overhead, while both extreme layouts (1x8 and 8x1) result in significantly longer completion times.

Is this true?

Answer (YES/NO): NO